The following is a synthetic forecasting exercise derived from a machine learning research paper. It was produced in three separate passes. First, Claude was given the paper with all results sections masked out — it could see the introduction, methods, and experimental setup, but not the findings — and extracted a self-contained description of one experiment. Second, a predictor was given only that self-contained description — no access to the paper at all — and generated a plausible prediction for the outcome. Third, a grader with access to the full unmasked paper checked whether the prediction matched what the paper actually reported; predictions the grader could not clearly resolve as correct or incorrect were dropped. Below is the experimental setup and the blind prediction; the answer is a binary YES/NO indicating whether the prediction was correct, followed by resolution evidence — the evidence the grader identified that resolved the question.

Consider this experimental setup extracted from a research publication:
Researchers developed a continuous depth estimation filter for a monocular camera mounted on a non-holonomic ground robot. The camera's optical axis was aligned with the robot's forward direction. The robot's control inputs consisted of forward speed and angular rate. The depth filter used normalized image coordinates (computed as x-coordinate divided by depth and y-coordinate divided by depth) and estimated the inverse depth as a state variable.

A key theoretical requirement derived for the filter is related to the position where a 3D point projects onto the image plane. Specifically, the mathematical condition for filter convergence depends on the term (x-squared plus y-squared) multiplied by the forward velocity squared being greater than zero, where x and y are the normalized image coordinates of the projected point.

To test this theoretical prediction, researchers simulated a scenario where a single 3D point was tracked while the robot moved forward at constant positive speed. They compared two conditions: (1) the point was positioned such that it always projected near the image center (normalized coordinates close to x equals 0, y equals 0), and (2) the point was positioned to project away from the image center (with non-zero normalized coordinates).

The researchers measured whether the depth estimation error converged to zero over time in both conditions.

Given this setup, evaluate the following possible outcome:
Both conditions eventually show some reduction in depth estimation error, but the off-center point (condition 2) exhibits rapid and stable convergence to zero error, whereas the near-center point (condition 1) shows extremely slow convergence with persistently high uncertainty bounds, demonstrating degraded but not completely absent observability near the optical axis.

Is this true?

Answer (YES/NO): NO